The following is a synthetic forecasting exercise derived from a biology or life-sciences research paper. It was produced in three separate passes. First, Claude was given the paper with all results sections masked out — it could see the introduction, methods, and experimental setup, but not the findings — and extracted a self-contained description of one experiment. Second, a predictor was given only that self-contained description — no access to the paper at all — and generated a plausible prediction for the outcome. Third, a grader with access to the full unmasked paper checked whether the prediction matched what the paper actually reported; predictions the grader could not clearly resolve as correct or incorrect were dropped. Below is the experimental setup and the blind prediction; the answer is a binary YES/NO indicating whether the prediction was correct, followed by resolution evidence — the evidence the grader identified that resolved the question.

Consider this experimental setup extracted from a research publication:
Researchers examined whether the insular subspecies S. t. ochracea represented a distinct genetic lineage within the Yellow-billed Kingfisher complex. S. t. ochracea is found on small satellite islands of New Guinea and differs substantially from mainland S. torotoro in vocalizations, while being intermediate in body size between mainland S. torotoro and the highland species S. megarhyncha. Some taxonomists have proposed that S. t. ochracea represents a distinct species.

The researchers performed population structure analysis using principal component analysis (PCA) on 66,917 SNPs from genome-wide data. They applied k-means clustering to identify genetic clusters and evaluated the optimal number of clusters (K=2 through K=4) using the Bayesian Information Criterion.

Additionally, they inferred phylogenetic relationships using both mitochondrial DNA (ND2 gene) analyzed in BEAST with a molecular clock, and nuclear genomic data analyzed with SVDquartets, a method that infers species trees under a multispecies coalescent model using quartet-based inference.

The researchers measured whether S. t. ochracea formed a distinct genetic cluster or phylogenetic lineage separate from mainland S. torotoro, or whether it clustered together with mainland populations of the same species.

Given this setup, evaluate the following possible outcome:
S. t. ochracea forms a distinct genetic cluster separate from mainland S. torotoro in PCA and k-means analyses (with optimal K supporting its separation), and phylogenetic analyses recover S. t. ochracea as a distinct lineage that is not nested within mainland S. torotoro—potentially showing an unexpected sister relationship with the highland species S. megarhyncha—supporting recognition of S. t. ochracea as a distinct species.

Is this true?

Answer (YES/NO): YES